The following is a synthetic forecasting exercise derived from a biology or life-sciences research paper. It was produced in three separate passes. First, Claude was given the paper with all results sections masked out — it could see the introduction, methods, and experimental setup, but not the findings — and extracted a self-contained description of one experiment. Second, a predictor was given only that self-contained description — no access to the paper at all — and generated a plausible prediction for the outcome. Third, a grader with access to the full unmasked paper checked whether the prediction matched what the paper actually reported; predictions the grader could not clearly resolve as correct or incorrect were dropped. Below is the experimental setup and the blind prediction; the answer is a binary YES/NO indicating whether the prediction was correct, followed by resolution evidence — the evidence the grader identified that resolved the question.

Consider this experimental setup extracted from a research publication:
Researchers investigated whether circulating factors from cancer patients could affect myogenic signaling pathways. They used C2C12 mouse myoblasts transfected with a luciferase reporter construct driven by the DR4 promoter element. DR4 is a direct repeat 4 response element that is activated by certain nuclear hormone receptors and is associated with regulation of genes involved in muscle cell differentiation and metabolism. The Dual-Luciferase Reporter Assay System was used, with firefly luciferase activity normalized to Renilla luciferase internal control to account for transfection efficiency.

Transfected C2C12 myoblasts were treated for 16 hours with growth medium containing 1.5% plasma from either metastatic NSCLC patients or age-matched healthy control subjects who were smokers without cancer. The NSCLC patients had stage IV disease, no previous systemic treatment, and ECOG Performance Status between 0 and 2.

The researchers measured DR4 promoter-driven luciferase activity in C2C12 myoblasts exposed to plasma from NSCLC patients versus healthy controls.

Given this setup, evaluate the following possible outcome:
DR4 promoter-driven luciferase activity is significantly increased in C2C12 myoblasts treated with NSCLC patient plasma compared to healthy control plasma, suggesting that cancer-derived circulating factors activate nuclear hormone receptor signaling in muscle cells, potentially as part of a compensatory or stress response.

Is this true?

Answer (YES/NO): NO